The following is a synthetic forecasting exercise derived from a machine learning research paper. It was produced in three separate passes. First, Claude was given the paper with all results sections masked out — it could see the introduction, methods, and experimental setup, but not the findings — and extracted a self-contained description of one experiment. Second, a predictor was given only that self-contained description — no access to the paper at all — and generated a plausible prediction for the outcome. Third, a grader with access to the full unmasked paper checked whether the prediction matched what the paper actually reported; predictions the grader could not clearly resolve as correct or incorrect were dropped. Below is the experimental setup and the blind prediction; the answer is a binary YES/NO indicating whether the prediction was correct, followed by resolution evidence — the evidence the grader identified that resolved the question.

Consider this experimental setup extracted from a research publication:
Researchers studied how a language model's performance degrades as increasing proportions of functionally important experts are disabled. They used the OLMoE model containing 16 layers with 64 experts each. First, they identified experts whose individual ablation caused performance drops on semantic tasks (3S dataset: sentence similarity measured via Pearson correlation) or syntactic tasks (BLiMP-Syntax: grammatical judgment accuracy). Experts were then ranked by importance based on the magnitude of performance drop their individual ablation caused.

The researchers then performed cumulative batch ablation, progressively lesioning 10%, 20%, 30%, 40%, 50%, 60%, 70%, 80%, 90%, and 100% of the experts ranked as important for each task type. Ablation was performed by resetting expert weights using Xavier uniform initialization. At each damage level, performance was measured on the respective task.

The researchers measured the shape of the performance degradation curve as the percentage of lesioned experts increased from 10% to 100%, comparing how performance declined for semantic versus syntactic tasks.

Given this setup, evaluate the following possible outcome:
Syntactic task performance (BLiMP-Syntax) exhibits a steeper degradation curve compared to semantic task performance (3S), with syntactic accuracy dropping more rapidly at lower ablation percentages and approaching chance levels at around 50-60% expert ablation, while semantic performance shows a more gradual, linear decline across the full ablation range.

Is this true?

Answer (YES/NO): NO